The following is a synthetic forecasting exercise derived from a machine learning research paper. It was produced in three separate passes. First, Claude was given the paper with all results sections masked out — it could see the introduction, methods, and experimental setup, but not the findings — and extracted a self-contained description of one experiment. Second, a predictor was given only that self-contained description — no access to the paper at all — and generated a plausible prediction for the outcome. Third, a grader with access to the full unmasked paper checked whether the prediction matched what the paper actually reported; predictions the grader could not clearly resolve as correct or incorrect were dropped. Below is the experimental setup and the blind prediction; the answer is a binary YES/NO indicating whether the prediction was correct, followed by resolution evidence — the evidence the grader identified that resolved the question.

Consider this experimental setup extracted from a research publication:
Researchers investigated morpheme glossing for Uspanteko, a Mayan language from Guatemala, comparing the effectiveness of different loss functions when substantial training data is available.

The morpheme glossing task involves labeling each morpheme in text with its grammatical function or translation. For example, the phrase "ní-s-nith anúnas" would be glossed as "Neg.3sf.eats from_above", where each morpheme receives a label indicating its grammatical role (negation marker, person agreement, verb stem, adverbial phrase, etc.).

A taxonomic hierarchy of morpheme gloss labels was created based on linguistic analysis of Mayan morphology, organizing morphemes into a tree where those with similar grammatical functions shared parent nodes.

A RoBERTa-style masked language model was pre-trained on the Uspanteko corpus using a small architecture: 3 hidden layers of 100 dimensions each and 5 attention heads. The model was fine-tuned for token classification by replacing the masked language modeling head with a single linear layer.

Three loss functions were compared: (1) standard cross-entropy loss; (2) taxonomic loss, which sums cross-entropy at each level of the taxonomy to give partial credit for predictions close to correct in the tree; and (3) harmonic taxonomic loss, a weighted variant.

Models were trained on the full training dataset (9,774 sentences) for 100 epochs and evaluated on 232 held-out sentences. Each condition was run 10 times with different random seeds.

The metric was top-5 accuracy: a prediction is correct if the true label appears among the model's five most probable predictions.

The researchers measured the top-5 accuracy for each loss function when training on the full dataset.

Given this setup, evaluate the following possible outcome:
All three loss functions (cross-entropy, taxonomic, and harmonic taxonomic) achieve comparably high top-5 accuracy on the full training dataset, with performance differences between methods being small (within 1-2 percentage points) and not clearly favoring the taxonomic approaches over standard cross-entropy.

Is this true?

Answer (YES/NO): YES